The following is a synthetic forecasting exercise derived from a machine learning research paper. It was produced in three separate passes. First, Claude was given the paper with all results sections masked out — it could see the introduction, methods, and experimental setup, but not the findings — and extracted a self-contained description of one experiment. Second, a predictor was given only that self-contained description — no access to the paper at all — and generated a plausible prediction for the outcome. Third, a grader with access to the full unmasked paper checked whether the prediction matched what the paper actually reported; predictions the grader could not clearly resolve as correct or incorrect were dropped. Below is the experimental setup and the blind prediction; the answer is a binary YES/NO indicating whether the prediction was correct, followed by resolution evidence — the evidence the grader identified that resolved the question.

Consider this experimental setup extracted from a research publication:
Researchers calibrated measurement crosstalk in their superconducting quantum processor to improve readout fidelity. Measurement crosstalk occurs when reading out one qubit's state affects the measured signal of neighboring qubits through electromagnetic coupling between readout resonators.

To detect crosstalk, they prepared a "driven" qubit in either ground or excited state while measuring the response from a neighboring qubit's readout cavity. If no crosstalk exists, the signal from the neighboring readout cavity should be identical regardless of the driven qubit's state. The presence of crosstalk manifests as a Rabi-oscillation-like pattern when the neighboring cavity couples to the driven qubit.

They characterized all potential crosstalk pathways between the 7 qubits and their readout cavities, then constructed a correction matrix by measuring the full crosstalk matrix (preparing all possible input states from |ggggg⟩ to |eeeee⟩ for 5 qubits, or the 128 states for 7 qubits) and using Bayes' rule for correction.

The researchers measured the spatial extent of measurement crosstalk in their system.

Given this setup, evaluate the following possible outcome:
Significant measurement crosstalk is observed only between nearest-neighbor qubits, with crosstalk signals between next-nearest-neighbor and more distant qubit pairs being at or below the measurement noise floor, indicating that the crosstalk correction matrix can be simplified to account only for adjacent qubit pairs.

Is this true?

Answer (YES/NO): NO